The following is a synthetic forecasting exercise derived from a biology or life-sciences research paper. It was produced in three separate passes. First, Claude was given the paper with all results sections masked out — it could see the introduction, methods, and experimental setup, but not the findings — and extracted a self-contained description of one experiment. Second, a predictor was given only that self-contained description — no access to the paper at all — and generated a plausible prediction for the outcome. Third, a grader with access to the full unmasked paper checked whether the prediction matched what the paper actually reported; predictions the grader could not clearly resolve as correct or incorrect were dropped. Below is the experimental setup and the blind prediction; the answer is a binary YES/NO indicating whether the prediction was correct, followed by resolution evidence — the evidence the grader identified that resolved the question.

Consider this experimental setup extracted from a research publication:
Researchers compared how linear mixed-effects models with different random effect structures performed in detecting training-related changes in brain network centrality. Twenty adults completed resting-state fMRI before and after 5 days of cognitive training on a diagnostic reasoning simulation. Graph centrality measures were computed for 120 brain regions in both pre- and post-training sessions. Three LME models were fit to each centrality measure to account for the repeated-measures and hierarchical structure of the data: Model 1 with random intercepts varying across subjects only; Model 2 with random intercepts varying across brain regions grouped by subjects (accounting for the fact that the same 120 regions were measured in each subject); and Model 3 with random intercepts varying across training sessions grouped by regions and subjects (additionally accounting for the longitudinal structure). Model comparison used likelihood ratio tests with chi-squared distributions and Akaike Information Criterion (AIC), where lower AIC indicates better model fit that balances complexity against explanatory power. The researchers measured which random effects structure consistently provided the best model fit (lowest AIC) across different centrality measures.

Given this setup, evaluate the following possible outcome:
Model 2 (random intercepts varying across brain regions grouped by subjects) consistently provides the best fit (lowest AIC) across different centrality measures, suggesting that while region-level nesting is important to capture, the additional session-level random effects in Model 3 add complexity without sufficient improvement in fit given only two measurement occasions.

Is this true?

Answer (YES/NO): NO